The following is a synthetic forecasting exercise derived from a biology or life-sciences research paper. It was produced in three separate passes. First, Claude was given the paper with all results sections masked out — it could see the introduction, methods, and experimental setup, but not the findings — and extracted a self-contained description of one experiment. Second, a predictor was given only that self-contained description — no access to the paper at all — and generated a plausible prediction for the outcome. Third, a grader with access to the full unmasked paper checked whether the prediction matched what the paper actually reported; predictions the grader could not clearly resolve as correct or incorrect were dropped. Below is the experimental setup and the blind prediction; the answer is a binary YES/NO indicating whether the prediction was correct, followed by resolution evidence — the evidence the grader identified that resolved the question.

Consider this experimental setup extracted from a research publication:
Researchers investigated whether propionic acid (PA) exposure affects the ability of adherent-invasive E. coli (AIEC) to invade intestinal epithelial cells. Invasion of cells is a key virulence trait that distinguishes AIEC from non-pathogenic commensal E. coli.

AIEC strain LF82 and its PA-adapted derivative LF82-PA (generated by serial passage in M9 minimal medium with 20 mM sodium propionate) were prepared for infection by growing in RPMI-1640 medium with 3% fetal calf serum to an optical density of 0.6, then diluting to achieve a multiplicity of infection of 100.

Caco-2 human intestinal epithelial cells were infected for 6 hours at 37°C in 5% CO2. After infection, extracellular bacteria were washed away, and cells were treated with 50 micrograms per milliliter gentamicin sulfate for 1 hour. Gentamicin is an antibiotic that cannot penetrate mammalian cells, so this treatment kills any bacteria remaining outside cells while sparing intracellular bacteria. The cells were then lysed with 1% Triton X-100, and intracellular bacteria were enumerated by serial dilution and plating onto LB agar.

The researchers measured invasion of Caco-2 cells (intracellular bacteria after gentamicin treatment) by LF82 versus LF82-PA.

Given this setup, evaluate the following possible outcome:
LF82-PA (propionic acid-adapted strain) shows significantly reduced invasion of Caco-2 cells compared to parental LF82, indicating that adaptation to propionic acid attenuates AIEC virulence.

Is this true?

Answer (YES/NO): NO